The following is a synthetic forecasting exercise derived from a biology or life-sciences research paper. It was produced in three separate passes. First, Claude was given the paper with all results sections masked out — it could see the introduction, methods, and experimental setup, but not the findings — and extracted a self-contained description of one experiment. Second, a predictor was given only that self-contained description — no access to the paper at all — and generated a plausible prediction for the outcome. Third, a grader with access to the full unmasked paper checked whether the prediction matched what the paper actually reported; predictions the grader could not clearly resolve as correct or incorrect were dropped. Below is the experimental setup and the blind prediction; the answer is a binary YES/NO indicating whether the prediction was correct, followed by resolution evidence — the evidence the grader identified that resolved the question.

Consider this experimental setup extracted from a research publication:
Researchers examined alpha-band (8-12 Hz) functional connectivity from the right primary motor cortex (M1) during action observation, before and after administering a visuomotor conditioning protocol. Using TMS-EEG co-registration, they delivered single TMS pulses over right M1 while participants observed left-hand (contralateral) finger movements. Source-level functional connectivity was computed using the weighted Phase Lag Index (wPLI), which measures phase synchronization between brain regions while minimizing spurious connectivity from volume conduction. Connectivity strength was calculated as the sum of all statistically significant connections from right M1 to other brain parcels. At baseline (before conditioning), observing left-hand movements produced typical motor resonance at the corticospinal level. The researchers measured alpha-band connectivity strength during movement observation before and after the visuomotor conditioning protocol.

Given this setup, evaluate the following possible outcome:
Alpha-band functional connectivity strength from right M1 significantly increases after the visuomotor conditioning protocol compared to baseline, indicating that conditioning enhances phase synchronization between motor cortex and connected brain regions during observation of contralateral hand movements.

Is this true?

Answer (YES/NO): NO